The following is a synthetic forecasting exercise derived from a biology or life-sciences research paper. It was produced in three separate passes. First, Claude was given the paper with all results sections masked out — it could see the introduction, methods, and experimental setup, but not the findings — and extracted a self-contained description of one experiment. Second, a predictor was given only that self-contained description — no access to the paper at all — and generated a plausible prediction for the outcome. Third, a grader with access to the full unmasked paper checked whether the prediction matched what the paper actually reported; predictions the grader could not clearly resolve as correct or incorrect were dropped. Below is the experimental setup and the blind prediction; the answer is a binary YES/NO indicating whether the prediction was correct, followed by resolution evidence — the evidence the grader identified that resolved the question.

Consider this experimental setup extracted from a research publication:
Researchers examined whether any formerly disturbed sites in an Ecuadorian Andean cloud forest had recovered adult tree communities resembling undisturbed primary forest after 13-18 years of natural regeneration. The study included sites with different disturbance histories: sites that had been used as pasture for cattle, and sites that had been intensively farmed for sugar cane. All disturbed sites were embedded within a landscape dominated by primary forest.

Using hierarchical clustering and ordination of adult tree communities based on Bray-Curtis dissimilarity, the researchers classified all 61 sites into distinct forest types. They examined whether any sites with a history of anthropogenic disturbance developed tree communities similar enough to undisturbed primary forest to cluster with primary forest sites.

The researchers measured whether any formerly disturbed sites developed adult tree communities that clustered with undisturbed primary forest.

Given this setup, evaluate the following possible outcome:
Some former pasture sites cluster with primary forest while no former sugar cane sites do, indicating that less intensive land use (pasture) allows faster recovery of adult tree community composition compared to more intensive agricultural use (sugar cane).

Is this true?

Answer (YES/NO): YES